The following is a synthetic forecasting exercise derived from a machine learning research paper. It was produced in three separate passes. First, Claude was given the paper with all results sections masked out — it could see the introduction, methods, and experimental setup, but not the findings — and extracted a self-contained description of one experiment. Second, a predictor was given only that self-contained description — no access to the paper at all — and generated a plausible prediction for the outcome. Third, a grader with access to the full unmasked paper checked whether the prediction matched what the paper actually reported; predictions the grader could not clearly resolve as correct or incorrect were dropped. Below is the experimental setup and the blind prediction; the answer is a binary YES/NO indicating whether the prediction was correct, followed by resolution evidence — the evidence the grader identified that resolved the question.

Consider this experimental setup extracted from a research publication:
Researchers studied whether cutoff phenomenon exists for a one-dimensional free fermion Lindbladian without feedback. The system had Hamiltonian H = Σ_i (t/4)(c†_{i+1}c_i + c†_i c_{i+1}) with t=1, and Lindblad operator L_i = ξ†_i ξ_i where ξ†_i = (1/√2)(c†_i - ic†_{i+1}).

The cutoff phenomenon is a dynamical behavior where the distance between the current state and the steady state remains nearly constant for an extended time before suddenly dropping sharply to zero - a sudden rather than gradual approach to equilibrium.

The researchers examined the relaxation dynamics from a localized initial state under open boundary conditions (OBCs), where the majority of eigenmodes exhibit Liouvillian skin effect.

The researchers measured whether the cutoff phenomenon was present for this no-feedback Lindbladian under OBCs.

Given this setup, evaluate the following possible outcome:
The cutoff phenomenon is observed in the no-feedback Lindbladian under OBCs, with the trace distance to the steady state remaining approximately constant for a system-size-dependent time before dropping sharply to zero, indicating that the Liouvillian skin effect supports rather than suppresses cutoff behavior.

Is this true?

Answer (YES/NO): NO